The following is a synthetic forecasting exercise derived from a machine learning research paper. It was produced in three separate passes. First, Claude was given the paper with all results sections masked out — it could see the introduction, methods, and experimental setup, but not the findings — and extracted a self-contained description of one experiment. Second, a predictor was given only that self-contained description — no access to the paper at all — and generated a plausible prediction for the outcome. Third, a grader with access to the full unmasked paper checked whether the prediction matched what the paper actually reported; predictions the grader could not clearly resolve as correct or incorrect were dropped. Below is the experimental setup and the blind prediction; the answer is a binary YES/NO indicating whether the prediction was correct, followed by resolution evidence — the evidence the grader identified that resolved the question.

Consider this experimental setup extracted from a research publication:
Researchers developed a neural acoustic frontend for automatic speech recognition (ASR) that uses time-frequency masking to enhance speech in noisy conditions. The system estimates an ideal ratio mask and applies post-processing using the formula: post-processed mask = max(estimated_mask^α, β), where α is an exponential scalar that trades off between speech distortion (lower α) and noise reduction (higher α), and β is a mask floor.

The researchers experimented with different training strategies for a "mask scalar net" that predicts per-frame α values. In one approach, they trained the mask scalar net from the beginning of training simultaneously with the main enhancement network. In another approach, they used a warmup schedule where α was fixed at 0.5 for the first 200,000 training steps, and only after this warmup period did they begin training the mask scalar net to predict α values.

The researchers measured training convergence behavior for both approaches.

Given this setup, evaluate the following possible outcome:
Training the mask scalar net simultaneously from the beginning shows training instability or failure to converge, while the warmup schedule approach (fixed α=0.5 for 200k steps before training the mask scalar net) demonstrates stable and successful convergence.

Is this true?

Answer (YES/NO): YES